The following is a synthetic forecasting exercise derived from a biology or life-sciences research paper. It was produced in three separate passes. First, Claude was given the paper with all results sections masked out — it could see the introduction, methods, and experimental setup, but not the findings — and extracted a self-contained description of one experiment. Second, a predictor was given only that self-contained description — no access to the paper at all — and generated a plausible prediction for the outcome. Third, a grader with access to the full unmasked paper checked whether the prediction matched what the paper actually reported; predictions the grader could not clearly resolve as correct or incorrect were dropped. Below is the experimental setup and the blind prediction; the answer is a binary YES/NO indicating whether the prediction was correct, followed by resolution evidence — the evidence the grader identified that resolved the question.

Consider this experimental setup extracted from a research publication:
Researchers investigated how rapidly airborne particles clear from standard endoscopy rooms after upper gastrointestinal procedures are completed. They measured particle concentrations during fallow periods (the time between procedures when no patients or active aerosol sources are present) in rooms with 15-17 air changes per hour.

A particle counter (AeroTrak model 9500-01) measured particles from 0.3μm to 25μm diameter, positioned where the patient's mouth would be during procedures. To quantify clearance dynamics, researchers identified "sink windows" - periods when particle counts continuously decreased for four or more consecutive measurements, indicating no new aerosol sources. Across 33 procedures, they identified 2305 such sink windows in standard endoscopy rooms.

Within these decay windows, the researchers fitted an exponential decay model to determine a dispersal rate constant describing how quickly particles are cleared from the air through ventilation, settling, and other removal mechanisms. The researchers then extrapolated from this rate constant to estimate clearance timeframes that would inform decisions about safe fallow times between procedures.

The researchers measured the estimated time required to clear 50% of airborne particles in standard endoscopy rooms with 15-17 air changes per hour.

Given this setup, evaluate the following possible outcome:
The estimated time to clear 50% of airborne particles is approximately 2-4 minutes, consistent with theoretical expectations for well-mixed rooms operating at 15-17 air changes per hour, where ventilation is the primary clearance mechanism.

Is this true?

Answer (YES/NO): NO